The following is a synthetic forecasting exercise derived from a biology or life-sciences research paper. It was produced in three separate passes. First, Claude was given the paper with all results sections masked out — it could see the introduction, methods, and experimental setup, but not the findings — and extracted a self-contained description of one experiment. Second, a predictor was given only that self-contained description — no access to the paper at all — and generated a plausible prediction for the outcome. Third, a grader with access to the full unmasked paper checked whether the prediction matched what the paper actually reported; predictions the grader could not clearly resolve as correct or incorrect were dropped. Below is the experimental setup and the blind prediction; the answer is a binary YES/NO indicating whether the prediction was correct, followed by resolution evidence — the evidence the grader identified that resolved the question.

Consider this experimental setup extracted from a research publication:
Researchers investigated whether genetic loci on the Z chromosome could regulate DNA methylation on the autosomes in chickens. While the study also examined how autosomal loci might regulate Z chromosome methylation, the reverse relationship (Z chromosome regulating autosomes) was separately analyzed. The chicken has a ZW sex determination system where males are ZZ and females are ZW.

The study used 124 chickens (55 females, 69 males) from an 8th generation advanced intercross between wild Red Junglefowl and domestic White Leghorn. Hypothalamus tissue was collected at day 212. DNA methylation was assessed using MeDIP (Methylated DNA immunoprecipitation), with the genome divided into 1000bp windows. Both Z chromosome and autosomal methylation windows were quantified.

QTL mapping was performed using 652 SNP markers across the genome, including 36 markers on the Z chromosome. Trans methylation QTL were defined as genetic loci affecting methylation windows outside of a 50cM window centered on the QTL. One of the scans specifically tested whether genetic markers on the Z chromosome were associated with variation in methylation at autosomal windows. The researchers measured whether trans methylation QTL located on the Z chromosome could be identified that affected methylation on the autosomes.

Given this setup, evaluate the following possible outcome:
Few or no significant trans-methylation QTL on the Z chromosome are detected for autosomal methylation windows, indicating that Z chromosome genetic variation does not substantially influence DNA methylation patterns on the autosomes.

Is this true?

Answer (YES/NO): NO